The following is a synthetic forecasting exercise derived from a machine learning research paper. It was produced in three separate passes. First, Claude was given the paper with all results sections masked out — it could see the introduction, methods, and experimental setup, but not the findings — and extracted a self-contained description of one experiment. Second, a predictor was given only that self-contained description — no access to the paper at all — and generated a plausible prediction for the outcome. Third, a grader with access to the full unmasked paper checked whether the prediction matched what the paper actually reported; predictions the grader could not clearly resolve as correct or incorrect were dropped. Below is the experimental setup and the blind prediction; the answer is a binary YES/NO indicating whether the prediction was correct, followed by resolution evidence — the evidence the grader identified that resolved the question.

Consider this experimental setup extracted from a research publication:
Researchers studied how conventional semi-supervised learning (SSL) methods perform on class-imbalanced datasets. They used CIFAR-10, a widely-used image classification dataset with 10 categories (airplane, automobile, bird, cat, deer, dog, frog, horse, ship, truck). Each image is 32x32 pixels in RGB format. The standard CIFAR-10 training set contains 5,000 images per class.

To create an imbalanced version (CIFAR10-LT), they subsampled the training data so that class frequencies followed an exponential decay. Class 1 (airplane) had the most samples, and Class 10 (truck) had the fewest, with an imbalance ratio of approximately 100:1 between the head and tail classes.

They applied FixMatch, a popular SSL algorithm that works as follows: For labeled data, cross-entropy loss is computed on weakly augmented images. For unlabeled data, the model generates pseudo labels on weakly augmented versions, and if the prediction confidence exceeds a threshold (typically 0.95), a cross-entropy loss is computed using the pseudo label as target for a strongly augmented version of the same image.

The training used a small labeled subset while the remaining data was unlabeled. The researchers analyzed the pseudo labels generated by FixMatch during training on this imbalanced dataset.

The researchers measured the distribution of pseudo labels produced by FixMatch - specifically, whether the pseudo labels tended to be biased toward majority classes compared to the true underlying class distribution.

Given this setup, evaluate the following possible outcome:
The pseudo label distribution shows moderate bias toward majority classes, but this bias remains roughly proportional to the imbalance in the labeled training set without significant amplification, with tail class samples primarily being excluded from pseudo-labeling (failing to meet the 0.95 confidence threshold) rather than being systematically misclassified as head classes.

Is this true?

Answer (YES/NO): NO